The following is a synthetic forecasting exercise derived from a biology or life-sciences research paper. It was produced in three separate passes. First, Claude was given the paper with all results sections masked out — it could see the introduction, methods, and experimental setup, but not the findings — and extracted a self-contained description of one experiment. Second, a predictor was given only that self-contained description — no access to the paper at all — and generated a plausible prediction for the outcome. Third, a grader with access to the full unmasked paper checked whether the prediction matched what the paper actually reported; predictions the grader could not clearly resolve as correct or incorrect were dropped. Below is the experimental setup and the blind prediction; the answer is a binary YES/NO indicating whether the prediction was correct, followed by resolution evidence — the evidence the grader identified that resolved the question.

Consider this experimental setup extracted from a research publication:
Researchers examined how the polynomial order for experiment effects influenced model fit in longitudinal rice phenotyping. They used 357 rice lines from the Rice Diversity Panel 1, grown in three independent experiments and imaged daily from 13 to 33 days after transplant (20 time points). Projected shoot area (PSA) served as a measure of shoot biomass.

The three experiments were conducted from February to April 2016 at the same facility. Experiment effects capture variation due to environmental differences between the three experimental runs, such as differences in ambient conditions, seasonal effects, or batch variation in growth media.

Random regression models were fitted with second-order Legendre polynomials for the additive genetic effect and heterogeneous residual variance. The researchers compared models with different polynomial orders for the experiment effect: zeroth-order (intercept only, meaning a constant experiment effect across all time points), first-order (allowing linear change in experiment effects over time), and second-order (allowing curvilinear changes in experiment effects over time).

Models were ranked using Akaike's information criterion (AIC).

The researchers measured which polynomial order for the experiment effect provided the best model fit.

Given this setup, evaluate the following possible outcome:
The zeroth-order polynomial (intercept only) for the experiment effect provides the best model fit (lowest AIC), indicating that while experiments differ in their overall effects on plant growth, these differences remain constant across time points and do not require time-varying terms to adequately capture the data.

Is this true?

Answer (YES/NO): NO